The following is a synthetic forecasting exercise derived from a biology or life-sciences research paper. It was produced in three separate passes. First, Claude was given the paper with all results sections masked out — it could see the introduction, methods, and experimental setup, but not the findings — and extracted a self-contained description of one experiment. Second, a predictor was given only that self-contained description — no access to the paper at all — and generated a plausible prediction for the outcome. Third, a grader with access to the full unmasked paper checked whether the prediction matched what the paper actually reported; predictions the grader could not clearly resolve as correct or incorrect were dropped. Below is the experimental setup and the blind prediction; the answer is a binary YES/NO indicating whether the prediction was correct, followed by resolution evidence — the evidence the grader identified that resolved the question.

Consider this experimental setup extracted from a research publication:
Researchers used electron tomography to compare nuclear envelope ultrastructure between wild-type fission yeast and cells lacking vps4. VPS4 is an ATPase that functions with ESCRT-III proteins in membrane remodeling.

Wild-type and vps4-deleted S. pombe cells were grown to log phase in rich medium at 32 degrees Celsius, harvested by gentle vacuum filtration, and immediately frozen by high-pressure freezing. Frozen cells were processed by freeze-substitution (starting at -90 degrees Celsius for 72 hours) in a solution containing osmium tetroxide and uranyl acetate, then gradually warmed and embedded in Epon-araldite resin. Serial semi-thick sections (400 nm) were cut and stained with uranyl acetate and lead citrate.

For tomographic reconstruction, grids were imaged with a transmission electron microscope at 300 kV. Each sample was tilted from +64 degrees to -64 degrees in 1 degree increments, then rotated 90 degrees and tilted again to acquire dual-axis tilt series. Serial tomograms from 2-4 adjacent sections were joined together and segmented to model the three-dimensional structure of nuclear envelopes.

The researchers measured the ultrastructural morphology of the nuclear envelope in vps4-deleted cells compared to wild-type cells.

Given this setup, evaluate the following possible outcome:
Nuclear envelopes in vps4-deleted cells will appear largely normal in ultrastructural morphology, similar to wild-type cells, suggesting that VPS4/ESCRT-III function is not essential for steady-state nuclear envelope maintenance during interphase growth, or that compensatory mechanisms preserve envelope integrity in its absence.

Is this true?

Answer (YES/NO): NO